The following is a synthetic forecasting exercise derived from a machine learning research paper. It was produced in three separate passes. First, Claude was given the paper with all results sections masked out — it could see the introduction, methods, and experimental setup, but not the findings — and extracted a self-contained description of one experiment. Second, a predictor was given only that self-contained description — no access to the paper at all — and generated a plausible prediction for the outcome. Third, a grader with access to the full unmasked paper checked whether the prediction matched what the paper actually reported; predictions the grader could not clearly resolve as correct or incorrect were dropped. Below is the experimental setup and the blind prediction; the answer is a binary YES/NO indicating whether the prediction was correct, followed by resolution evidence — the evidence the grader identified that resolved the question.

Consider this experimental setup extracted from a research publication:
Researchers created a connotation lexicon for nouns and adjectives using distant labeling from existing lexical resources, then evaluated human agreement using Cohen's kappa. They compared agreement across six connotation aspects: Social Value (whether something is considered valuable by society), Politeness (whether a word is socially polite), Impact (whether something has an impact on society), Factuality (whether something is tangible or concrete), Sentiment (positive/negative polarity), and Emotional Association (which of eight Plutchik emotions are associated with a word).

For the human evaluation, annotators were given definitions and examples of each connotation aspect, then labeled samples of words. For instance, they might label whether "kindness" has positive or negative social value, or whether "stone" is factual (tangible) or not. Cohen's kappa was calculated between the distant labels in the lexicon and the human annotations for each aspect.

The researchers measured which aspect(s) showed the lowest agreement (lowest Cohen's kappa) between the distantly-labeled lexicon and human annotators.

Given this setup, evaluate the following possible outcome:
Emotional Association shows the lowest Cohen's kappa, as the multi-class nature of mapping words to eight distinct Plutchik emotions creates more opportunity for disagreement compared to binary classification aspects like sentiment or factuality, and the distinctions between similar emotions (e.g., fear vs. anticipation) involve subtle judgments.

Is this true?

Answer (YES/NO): NO